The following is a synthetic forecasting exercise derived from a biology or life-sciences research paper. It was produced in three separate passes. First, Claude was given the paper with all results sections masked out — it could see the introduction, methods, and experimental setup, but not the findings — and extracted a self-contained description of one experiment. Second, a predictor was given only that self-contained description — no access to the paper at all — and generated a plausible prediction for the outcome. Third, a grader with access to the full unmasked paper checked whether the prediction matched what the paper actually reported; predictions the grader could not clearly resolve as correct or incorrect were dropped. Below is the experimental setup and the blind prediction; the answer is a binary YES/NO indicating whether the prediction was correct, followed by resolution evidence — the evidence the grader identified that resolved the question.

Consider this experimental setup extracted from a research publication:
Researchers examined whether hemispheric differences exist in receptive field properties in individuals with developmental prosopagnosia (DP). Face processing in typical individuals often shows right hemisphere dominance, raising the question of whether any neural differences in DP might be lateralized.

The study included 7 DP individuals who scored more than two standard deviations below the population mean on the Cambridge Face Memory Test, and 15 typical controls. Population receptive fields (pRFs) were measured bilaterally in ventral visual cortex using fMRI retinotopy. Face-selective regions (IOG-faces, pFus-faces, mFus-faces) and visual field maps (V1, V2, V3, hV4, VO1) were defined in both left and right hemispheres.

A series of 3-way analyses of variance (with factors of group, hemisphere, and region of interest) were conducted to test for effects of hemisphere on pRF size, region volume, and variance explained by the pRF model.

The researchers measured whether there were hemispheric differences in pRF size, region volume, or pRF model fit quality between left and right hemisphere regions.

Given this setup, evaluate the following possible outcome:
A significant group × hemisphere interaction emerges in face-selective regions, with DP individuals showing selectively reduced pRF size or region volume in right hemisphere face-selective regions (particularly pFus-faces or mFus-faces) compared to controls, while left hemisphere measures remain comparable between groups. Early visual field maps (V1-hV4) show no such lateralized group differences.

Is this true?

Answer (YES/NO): NO